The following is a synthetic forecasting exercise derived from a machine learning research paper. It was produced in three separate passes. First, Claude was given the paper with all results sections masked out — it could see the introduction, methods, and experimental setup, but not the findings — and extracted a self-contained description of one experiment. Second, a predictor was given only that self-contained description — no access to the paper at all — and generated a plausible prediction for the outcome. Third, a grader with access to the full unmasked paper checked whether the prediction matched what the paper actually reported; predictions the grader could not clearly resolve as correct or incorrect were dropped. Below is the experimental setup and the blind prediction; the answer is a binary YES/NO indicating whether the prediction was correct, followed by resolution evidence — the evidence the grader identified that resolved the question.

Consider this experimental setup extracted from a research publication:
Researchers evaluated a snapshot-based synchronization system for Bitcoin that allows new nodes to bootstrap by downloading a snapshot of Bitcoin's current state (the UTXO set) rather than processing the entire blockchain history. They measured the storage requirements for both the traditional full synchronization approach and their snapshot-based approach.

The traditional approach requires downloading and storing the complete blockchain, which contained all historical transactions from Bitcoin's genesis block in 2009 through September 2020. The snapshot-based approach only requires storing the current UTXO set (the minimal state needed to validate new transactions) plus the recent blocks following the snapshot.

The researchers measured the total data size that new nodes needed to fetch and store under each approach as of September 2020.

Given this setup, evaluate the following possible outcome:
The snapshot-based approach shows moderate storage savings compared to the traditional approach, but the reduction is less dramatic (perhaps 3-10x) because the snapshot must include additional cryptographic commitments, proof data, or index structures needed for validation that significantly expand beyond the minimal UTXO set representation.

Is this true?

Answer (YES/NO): NO